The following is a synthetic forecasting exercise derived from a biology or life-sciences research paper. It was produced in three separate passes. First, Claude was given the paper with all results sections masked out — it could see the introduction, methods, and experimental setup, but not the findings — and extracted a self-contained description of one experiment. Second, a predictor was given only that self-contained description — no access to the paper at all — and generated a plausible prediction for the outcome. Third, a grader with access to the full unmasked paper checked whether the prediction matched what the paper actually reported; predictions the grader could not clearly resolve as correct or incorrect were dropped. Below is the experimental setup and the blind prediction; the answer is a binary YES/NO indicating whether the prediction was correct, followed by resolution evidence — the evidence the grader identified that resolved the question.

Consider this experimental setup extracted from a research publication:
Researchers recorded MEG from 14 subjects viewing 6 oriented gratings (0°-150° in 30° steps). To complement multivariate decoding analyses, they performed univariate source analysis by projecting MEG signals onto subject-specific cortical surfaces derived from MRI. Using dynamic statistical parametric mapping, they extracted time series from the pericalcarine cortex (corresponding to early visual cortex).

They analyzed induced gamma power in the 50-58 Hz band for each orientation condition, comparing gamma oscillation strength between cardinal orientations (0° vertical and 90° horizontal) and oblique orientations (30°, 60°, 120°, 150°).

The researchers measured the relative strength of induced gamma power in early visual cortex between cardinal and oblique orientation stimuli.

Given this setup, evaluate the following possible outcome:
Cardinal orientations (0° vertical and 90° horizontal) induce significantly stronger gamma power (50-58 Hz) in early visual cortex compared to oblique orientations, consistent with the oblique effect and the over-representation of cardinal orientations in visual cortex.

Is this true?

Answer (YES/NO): NO